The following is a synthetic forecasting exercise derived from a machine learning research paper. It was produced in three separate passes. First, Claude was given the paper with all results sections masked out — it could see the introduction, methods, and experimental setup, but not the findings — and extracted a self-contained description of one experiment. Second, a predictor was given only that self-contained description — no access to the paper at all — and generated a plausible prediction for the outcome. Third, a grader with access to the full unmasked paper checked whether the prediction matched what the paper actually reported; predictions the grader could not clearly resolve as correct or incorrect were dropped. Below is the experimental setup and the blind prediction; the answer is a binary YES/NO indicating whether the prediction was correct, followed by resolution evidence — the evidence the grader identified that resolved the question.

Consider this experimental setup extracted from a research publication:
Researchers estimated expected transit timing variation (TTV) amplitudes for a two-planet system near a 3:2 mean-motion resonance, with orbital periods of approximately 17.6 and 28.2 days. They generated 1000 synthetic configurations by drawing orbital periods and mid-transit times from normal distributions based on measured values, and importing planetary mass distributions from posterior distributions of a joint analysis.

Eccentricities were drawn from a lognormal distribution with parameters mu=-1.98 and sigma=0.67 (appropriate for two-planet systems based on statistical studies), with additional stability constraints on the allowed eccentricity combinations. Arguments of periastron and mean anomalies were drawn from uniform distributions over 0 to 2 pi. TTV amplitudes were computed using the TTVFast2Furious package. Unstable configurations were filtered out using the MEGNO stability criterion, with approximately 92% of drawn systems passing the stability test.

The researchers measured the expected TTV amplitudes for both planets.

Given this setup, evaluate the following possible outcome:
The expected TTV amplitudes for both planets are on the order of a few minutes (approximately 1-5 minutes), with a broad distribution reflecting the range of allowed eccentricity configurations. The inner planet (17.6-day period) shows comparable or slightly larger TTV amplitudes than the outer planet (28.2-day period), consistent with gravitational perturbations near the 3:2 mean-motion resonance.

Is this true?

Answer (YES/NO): YES